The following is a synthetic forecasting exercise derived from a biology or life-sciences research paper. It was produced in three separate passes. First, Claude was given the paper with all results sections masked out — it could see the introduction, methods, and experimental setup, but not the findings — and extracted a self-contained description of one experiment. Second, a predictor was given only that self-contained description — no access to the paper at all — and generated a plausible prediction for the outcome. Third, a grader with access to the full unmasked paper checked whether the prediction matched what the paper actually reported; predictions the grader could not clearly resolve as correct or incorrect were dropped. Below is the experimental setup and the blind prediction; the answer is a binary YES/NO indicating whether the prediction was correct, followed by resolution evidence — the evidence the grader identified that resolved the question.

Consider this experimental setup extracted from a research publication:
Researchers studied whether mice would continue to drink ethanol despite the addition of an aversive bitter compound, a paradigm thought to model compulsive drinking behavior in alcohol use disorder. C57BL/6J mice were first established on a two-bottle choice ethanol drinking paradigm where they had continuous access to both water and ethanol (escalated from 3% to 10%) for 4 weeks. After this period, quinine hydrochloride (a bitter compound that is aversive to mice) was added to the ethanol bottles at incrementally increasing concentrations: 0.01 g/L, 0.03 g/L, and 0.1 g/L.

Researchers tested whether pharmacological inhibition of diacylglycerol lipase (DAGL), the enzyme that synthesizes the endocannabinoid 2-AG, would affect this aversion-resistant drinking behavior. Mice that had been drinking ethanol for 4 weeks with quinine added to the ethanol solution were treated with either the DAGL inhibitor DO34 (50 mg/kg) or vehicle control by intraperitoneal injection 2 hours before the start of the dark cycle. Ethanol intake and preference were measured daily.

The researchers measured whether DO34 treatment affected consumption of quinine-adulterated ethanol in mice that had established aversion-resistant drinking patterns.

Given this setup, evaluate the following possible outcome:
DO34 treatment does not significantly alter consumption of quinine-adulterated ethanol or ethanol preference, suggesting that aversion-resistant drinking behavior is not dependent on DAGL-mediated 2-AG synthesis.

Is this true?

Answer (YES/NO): NO